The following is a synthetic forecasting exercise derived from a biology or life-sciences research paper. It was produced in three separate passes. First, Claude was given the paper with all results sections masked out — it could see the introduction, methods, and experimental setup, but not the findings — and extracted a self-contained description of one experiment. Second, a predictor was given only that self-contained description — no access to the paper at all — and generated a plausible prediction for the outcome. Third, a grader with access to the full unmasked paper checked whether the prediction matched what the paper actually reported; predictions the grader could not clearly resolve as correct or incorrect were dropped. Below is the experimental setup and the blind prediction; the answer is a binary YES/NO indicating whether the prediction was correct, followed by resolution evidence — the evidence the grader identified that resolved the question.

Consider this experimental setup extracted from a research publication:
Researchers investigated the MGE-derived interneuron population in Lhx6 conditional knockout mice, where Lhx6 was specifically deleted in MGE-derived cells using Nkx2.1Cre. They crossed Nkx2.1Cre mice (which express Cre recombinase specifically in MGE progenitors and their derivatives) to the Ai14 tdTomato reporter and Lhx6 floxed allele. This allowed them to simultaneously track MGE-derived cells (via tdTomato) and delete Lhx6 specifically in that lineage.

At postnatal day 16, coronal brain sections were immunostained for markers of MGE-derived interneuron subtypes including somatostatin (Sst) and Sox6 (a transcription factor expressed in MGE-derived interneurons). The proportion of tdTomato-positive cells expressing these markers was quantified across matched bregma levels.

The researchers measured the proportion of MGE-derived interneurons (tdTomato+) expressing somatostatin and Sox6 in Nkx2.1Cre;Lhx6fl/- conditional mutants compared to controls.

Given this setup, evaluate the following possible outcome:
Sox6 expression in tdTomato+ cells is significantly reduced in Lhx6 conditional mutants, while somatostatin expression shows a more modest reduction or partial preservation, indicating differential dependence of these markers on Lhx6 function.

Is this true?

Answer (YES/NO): NO